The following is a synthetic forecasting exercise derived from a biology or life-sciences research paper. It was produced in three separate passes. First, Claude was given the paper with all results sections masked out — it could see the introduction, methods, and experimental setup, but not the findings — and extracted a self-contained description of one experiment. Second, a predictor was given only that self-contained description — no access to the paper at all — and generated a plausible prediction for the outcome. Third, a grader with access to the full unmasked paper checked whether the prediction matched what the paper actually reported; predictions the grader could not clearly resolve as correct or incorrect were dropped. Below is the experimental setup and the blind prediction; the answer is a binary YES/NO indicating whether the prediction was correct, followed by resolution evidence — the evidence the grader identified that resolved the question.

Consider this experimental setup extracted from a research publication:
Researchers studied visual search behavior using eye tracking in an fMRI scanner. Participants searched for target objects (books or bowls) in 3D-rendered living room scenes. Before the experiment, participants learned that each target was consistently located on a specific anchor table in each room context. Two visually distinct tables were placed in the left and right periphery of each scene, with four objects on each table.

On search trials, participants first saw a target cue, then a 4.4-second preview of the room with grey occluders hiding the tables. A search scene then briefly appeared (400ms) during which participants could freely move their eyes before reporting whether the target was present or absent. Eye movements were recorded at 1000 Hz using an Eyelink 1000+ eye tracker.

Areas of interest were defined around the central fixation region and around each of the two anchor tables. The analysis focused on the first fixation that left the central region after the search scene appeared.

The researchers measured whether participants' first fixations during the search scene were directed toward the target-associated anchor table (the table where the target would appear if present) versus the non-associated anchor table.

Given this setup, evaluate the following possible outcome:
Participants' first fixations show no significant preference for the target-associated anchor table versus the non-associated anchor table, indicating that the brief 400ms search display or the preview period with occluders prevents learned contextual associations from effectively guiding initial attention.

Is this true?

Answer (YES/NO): NO